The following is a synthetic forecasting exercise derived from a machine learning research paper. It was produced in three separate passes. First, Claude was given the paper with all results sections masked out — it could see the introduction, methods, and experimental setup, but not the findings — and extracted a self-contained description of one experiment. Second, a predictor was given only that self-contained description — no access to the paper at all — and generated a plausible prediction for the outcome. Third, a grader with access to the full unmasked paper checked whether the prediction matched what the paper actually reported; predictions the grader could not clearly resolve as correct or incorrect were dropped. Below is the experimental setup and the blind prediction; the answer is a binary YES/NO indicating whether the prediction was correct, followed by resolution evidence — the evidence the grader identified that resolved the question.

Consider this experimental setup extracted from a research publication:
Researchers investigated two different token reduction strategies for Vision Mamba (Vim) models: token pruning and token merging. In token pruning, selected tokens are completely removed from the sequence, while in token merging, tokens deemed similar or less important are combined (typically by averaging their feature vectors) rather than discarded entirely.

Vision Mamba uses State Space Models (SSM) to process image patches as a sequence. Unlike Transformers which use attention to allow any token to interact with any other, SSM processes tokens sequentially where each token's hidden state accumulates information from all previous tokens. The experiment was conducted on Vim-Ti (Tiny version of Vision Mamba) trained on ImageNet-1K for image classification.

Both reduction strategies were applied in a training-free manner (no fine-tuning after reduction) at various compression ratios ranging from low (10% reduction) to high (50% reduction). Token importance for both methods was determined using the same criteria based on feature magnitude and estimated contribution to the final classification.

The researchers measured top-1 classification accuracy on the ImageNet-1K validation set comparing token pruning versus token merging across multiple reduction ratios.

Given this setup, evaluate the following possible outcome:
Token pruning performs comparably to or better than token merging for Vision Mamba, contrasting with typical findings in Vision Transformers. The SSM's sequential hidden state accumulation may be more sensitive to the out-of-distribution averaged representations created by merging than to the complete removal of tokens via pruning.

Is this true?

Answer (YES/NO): NO